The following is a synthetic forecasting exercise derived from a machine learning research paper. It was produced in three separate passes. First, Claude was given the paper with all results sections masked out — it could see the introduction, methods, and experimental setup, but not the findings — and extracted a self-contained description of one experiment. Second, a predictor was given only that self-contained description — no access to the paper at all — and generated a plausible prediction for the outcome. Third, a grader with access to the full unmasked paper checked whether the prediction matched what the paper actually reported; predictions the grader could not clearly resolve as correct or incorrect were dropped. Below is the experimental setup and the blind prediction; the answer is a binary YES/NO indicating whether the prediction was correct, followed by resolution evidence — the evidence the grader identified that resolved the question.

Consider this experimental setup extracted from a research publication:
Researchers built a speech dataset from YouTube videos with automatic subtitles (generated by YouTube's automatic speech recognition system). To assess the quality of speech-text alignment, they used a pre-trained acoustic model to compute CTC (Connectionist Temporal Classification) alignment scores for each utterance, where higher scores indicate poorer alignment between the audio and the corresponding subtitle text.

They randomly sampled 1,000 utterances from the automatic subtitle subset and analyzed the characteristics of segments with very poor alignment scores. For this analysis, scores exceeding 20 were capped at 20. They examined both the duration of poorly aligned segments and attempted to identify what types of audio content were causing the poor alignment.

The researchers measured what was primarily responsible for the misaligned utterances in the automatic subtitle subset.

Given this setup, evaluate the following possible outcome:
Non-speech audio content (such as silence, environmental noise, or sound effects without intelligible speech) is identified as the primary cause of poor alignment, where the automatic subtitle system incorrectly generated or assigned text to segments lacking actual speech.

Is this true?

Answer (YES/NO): NO